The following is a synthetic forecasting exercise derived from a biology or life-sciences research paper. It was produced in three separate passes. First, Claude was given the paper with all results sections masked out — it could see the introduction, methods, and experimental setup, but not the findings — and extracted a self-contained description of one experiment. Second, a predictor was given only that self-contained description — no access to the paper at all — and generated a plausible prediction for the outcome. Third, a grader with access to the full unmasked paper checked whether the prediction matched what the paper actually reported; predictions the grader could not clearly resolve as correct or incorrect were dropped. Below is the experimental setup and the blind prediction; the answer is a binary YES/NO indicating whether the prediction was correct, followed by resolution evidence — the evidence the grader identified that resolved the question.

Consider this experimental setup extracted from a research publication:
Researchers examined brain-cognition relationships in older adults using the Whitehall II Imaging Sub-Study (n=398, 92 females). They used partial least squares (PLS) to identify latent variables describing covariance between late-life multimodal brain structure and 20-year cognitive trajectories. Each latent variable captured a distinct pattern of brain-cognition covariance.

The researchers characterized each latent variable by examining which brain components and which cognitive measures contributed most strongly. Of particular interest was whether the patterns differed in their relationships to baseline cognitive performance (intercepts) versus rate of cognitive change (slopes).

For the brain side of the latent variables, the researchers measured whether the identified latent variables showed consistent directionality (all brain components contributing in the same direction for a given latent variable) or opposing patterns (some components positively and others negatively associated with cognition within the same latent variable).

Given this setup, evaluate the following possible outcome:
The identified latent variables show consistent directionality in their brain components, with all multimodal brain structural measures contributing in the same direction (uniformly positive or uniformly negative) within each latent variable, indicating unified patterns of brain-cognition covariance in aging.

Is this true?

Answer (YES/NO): NO